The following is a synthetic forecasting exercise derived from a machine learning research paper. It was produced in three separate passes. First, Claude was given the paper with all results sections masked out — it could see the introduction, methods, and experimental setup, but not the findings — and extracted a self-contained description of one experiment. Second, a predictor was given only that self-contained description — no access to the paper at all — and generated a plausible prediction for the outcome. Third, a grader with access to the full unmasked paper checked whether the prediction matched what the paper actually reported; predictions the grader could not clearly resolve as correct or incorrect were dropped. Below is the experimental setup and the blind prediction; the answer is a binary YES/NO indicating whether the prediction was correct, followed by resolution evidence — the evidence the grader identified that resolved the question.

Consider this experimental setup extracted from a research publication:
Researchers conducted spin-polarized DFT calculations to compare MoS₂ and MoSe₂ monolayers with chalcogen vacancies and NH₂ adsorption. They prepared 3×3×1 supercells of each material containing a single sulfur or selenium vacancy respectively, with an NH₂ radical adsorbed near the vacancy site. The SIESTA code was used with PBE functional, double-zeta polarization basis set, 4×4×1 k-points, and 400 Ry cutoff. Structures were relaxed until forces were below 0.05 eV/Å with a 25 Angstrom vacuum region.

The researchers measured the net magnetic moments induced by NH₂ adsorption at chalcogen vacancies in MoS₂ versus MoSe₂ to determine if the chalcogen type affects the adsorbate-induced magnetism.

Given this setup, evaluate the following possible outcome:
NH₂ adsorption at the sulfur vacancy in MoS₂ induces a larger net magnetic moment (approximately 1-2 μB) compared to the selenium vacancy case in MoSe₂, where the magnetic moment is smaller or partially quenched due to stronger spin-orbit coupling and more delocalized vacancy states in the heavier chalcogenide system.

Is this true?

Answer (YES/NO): NO